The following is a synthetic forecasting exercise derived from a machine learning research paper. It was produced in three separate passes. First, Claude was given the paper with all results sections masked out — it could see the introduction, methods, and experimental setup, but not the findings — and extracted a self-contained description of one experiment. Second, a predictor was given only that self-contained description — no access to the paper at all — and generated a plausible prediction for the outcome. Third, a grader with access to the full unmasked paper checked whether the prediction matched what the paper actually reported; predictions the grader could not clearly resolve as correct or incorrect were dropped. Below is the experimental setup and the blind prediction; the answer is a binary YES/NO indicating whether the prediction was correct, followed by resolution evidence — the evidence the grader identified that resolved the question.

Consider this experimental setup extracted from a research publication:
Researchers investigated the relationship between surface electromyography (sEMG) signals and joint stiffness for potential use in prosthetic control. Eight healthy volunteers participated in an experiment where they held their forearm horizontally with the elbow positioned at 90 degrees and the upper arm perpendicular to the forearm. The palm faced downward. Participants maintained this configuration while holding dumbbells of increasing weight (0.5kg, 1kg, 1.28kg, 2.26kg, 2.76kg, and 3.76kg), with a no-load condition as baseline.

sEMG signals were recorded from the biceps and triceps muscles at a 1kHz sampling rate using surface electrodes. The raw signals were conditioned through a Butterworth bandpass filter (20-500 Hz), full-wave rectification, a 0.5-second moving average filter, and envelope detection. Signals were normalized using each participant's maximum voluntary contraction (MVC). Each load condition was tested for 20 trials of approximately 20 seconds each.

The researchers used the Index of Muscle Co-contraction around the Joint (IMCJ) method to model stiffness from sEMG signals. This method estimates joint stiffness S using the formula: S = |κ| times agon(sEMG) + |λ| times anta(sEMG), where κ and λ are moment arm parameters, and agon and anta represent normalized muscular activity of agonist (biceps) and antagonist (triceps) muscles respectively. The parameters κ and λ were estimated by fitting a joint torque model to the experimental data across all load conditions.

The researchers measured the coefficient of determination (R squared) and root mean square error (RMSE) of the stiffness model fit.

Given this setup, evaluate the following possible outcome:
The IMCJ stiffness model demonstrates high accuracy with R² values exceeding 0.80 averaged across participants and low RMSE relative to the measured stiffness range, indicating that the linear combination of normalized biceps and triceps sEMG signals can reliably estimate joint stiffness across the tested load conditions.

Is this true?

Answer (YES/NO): YES